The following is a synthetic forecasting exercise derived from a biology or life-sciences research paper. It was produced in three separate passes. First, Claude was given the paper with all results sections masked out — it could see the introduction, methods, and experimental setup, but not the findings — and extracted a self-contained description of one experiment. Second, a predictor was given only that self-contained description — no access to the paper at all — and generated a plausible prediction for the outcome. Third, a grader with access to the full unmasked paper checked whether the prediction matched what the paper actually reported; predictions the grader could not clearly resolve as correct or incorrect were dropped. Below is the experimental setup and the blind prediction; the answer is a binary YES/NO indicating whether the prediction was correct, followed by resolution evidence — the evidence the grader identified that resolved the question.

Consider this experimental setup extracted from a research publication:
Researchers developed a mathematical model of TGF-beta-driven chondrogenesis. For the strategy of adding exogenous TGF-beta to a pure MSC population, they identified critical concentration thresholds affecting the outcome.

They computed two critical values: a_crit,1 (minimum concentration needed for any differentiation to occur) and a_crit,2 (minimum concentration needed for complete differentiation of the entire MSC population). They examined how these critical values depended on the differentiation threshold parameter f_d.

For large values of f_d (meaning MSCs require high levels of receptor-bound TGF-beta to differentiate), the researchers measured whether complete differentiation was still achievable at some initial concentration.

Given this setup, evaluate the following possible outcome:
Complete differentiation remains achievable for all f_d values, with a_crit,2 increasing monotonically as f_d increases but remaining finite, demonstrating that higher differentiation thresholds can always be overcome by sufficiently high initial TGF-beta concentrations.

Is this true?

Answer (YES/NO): NO